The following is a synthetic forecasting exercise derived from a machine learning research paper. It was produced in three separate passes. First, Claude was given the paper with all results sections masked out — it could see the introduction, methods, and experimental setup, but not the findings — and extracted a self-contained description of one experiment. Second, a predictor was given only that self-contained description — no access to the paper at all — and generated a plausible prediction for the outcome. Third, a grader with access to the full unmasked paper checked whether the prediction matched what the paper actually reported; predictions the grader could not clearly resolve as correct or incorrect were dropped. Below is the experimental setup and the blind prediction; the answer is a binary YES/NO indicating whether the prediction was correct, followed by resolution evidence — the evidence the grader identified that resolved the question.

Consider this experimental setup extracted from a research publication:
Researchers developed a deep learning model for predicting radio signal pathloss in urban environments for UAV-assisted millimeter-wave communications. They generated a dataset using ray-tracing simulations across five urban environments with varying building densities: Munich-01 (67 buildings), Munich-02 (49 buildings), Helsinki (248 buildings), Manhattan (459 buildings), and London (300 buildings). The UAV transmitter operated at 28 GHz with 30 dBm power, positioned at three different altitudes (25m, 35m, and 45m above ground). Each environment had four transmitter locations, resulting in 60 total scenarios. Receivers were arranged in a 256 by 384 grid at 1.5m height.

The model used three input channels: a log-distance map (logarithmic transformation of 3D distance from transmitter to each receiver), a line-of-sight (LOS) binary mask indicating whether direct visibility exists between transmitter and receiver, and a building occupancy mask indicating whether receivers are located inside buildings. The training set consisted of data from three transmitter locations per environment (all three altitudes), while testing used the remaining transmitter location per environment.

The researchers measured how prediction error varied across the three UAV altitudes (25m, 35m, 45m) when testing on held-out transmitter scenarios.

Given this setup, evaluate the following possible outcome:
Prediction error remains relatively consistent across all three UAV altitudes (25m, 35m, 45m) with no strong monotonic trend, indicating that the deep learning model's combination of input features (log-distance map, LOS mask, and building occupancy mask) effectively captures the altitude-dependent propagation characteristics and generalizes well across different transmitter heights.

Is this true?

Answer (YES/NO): YES